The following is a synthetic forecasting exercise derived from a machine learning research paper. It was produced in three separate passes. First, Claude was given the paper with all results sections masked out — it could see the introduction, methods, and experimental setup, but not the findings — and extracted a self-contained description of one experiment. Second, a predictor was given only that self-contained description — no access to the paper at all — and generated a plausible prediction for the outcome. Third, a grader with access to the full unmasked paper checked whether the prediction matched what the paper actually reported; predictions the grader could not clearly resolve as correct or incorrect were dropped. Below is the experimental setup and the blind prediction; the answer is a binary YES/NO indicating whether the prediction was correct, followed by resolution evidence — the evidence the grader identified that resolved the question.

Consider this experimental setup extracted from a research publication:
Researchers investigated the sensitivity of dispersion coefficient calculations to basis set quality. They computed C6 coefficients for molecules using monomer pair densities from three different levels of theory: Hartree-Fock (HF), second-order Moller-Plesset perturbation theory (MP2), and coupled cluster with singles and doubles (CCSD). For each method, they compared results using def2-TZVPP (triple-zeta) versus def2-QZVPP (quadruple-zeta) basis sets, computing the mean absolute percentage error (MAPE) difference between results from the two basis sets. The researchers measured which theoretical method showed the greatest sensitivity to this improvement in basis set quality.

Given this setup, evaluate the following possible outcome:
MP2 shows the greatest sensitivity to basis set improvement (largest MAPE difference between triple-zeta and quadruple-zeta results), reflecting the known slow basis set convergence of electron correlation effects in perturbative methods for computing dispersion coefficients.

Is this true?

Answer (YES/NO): NO